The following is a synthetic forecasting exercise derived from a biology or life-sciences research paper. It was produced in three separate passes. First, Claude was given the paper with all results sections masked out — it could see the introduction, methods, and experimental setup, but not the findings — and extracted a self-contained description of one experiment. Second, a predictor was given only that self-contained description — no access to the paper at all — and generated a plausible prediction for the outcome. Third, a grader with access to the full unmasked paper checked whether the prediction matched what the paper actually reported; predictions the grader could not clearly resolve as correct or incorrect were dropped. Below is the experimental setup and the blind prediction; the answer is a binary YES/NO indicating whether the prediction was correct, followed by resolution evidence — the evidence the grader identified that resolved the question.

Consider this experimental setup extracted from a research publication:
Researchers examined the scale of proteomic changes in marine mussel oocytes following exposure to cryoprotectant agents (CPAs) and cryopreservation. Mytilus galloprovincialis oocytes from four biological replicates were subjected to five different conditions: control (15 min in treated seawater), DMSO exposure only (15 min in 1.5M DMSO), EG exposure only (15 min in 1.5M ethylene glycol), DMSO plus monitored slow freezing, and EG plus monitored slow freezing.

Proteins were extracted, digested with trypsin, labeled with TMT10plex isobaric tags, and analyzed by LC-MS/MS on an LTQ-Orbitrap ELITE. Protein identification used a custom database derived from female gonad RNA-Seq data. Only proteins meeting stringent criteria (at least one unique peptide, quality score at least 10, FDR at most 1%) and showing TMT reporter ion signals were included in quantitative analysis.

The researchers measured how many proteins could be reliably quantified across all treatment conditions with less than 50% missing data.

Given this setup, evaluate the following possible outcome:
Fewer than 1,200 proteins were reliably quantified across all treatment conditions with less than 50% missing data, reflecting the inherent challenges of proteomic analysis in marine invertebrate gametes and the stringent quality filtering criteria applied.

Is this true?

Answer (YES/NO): NO